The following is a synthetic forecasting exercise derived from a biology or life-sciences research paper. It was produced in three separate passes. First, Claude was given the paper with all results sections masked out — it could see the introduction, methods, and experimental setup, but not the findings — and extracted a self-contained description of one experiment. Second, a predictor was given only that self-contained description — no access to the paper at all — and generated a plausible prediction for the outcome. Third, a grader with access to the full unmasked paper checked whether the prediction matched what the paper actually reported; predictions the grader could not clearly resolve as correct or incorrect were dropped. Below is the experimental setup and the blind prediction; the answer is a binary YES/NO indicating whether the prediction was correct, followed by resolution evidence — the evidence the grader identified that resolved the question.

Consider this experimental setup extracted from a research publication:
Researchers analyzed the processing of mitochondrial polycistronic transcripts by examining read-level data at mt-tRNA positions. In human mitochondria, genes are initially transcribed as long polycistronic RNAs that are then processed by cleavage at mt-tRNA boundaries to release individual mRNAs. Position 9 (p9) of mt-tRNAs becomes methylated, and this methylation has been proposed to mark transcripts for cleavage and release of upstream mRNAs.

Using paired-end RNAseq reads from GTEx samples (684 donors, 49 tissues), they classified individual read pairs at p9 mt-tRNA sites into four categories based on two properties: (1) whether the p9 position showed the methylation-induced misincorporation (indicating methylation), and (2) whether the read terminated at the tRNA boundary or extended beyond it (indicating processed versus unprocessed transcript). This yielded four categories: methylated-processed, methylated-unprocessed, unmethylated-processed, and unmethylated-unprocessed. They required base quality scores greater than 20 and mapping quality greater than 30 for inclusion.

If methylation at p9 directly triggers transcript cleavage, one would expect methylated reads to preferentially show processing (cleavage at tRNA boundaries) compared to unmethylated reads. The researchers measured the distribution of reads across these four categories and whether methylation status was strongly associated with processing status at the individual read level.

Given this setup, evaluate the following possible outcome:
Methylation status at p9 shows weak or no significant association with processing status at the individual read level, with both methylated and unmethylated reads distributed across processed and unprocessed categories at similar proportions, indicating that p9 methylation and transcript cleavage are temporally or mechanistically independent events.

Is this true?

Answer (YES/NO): NO